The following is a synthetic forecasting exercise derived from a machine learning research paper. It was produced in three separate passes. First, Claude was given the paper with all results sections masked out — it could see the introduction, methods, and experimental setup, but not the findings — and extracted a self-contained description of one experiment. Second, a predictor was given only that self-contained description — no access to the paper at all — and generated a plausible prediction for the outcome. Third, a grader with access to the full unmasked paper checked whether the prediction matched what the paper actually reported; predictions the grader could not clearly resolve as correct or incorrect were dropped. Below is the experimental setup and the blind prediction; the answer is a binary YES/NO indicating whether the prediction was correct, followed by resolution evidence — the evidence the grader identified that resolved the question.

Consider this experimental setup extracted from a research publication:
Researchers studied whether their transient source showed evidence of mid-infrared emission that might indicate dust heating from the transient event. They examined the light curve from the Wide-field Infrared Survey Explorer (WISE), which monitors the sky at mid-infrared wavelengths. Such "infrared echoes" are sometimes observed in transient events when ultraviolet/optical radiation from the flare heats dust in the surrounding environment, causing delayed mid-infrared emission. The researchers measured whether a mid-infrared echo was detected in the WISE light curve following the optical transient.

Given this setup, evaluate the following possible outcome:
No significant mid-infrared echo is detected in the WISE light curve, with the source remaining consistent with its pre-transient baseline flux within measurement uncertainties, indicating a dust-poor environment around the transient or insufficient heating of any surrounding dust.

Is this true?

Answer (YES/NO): YES